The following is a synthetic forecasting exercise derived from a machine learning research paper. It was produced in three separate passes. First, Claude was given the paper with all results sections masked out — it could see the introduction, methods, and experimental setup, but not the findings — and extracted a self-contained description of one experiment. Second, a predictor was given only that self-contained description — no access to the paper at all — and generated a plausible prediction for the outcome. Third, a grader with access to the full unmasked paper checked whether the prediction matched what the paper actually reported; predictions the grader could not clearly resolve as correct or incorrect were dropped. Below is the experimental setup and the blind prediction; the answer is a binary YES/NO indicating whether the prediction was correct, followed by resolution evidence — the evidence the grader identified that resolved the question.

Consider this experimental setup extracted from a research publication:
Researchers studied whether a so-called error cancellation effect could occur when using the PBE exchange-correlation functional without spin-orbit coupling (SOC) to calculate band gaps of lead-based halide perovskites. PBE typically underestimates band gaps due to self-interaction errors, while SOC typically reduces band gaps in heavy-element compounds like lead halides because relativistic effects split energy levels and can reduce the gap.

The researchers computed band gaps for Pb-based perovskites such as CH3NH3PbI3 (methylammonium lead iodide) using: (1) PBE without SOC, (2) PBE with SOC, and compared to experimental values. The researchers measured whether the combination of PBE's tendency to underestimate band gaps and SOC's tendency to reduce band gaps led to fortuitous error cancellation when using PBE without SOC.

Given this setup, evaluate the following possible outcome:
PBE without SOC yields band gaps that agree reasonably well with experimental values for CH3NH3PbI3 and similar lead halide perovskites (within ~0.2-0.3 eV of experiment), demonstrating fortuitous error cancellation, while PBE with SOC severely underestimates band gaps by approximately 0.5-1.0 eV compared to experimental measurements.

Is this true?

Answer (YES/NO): NO